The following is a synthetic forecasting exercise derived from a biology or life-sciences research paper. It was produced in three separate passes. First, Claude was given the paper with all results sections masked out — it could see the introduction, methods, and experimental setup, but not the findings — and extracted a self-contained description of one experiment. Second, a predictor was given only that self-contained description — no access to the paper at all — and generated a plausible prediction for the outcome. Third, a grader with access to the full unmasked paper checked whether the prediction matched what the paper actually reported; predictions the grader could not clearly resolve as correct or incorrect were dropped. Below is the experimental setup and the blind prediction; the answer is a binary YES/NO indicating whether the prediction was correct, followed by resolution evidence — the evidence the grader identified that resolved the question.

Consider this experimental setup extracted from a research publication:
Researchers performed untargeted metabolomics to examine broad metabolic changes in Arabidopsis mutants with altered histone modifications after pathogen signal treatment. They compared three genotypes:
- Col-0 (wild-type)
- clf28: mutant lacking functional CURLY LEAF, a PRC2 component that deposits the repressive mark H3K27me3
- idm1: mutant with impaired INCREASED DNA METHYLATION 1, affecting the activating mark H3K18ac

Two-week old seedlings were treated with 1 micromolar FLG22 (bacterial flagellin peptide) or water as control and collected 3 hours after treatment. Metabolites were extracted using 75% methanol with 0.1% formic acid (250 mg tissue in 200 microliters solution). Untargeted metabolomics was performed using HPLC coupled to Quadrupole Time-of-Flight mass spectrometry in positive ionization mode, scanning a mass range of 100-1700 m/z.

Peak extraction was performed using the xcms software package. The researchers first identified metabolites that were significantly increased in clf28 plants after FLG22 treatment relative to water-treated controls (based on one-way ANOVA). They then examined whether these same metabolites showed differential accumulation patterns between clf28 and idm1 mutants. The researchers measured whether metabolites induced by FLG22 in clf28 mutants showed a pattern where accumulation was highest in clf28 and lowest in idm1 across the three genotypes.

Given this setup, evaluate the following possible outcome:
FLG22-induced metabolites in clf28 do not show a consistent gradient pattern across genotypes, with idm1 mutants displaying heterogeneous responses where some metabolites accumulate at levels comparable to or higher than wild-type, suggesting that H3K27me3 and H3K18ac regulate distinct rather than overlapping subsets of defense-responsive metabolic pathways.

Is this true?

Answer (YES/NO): NO